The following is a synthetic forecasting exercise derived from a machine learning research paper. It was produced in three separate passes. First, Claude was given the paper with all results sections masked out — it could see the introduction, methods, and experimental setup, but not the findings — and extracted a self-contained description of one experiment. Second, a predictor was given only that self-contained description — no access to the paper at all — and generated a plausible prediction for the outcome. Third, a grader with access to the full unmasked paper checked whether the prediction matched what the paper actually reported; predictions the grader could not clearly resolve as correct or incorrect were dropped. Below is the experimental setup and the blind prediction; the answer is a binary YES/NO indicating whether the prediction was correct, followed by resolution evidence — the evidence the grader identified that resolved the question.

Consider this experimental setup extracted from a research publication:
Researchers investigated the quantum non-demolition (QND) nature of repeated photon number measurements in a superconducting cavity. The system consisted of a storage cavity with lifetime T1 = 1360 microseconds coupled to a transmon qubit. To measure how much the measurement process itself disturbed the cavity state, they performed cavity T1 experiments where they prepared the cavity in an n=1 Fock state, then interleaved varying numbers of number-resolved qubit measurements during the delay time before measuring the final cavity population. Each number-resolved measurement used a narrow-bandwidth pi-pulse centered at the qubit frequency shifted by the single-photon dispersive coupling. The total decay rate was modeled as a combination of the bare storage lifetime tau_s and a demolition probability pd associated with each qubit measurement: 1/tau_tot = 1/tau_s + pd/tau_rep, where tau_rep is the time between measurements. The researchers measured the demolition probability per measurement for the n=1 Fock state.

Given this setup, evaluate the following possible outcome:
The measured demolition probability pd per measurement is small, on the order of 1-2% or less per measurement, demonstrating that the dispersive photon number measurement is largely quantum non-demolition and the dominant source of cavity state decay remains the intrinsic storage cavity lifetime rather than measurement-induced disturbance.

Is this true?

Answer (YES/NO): NO